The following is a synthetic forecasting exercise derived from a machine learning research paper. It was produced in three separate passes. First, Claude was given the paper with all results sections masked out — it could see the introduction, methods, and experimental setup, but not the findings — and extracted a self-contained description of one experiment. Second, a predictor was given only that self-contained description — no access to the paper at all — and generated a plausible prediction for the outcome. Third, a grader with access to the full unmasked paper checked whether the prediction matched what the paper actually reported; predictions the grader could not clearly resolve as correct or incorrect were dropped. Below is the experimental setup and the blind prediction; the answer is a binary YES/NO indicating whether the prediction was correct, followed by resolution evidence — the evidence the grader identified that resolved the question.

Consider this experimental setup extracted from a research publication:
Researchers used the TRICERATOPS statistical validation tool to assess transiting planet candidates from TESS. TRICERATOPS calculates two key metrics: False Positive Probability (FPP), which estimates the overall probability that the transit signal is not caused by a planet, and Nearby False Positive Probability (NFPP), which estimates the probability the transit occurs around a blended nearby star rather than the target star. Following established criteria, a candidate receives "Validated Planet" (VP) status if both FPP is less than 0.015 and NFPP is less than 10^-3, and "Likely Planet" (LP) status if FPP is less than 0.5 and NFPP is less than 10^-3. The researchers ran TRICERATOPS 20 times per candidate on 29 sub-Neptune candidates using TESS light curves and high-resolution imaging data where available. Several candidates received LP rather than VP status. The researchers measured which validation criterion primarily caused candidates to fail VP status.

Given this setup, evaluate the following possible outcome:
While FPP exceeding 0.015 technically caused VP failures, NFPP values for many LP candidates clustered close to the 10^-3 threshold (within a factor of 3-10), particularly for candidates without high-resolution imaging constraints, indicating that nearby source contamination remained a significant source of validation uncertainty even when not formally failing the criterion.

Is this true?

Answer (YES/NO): NO